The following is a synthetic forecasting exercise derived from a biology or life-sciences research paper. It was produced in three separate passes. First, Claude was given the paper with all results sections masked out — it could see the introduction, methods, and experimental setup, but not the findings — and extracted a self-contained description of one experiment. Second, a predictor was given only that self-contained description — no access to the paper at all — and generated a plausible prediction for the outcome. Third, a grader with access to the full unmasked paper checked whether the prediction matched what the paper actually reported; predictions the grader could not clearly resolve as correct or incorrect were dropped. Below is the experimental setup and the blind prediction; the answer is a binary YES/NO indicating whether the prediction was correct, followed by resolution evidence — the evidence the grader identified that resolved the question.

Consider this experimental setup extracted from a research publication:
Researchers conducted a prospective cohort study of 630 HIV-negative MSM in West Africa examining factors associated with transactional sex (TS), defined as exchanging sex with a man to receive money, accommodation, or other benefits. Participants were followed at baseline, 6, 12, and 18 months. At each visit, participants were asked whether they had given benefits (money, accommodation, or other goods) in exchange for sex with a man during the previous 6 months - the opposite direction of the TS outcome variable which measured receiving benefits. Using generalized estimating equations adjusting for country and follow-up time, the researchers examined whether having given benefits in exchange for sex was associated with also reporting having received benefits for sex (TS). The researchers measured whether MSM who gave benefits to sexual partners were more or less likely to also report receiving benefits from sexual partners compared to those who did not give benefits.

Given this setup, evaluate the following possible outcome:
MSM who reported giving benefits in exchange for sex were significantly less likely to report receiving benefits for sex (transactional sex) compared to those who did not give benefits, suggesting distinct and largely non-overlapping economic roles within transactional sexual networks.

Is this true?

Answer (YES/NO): NO